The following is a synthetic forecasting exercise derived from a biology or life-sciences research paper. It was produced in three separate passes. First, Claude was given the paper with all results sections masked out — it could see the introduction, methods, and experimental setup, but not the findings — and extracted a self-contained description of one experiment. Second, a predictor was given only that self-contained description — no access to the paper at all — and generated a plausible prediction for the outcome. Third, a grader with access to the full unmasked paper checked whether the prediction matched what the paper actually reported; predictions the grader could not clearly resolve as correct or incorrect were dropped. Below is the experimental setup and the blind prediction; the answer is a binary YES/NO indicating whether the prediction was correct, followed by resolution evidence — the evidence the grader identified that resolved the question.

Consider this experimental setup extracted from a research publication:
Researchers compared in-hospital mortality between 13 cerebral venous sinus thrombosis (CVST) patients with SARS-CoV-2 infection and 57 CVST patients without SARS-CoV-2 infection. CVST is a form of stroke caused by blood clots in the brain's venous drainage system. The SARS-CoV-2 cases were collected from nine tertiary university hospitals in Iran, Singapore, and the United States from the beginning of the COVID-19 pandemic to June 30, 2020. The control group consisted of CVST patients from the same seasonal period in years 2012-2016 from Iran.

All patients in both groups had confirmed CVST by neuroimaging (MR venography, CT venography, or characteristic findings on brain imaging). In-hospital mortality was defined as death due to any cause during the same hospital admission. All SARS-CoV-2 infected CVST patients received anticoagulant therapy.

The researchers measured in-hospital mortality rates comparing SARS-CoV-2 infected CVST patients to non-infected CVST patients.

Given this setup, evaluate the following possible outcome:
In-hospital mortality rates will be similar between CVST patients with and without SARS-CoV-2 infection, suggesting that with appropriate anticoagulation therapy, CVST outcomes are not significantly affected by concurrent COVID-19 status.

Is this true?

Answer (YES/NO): NO